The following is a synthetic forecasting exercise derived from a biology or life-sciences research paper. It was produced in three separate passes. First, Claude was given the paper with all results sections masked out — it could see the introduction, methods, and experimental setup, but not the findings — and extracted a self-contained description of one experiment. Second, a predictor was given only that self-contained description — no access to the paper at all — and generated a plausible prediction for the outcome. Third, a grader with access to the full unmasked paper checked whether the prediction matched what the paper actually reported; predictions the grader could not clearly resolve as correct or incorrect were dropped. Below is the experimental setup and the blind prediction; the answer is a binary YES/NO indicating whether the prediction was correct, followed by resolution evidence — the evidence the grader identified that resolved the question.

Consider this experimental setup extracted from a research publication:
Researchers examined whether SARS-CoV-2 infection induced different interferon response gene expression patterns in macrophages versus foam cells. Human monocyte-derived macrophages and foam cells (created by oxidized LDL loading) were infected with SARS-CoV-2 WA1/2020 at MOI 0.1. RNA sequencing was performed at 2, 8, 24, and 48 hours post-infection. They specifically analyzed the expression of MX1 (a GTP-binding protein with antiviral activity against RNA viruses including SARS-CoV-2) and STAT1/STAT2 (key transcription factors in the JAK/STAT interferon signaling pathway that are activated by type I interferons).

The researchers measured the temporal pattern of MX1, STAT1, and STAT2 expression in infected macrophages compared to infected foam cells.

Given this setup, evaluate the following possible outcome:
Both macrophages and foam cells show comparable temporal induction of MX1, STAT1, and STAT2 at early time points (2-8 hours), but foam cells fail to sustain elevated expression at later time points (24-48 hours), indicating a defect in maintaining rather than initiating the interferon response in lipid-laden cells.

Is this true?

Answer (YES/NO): NO